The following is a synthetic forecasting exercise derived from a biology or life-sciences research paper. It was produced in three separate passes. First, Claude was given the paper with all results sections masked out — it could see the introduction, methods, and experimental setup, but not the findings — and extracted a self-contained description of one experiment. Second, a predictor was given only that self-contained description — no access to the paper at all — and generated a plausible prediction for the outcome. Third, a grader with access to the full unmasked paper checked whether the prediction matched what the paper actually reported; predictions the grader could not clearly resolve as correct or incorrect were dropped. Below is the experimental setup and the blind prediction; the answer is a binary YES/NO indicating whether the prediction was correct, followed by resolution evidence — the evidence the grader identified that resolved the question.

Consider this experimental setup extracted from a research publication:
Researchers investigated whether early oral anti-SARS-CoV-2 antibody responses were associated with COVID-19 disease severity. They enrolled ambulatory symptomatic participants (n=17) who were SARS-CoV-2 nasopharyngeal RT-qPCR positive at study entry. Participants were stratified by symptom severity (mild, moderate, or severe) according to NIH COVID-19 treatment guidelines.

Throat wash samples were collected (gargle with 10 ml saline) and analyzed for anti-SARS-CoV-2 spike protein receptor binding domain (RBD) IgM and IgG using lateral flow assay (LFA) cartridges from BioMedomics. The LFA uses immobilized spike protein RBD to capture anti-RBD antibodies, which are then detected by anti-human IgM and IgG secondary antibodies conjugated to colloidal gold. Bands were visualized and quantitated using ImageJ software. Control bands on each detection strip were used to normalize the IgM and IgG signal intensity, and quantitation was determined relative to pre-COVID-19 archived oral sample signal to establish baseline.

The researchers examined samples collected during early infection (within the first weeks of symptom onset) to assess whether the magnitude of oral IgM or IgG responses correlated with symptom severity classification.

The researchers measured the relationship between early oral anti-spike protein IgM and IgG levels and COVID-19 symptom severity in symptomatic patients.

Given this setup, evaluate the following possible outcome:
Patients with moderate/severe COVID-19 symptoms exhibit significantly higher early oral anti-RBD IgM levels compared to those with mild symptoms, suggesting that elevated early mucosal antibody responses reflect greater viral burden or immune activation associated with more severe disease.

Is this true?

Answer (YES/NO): NO